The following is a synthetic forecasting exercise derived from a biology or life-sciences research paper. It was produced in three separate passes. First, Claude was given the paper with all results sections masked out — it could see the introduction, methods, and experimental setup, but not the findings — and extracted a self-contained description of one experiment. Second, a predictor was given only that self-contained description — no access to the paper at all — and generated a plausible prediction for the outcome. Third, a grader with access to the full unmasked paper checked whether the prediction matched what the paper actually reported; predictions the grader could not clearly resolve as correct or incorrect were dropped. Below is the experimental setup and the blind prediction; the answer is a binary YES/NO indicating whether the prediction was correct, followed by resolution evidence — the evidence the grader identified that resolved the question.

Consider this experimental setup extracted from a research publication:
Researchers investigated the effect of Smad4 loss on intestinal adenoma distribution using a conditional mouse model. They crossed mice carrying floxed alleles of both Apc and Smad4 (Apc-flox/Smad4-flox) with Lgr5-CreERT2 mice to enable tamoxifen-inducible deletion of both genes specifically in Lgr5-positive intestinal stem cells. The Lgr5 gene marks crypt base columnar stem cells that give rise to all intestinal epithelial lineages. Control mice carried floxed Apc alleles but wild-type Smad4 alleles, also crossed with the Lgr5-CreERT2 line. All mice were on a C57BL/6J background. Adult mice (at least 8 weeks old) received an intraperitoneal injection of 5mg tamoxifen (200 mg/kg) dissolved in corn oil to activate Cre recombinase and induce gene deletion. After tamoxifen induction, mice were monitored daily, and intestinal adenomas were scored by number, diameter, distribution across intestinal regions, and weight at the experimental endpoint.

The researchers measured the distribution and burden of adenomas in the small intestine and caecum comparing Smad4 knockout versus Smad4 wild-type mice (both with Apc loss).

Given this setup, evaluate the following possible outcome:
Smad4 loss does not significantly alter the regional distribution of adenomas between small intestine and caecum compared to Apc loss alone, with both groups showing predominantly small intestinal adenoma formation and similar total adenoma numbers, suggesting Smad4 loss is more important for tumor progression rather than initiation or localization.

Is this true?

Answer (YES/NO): NO